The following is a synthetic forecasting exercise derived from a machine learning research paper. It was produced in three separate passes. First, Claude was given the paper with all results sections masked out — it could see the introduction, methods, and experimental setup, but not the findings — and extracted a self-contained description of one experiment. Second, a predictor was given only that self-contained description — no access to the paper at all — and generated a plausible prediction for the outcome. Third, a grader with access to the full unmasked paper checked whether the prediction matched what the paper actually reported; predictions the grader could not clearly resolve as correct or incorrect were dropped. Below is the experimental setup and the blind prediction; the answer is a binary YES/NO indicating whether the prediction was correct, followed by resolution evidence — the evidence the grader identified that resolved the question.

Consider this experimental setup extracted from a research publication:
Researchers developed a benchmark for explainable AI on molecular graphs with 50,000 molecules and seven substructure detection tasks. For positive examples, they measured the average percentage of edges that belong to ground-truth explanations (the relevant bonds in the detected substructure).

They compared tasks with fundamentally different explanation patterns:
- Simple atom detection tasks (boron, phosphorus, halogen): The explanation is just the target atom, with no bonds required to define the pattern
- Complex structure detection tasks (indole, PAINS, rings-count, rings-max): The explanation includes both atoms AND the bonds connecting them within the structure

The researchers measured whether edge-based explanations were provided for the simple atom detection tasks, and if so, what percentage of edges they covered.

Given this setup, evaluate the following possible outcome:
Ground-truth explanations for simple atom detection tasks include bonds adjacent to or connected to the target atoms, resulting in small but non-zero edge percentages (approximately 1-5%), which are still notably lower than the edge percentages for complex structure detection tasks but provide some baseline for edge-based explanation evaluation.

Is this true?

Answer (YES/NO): NO